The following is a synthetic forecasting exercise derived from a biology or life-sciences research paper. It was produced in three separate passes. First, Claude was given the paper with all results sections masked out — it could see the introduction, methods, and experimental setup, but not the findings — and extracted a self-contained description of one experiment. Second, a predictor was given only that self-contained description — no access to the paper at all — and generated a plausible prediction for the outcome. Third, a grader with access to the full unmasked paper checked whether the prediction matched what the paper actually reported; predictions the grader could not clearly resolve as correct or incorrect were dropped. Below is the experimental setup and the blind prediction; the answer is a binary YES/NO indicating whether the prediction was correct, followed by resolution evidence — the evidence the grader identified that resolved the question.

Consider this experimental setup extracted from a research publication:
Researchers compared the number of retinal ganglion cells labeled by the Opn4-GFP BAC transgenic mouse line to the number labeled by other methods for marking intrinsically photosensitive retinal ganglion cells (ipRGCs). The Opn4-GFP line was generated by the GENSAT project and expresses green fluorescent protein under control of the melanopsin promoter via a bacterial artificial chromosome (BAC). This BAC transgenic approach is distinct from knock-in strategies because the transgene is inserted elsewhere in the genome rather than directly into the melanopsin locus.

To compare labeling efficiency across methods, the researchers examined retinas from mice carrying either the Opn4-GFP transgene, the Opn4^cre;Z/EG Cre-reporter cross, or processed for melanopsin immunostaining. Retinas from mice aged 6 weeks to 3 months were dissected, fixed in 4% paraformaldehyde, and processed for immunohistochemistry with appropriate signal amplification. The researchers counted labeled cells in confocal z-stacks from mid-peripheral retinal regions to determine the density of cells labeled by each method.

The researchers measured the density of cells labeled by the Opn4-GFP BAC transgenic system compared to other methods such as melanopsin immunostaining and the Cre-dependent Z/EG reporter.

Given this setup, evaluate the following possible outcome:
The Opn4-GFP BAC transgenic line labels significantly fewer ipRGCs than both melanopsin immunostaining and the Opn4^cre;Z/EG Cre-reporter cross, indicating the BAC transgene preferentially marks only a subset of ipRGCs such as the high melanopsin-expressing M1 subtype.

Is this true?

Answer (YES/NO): YES